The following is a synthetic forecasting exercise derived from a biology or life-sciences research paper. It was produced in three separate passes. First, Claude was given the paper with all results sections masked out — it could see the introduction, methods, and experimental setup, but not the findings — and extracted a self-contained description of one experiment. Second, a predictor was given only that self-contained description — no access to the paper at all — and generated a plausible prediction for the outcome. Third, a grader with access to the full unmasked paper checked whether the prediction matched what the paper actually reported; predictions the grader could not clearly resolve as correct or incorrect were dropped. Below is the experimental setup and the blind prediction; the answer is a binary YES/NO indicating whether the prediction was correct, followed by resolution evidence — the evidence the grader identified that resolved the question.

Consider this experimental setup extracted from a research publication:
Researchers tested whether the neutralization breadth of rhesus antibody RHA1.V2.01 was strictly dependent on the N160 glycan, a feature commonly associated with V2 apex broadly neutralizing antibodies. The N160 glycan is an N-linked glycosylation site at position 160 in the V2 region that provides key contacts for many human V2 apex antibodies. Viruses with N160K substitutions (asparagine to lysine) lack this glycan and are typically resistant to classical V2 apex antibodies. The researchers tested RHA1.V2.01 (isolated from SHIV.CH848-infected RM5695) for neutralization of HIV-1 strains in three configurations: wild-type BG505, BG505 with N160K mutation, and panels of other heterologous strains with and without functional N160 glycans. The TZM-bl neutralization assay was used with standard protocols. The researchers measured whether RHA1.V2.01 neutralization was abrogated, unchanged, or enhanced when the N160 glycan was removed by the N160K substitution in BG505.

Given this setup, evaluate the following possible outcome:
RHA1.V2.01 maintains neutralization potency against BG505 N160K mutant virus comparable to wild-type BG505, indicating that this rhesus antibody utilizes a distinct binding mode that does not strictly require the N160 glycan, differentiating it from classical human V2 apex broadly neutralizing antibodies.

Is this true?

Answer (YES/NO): NO